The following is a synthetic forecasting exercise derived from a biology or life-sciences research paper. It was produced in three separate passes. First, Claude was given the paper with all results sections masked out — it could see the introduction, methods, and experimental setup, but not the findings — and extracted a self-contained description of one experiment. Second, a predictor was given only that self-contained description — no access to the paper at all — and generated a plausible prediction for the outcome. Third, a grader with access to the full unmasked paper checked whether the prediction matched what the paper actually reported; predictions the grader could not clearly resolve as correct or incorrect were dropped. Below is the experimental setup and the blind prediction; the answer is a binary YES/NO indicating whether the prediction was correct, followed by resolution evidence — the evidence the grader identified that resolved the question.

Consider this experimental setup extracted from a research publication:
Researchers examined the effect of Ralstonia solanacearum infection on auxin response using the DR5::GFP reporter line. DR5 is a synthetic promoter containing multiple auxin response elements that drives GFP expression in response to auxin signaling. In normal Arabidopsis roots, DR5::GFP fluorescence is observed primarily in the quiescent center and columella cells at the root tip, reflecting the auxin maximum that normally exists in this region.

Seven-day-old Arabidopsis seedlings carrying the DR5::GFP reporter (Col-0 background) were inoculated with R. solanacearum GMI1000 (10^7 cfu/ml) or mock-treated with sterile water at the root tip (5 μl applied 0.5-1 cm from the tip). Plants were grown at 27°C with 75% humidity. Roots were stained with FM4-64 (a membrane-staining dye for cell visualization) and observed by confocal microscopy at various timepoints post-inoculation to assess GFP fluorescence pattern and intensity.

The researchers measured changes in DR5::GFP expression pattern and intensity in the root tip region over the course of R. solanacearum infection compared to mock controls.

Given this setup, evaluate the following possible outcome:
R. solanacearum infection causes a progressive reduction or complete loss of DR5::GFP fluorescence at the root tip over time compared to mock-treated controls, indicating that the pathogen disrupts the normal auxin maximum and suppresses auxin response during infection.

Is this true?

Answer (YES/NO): NO